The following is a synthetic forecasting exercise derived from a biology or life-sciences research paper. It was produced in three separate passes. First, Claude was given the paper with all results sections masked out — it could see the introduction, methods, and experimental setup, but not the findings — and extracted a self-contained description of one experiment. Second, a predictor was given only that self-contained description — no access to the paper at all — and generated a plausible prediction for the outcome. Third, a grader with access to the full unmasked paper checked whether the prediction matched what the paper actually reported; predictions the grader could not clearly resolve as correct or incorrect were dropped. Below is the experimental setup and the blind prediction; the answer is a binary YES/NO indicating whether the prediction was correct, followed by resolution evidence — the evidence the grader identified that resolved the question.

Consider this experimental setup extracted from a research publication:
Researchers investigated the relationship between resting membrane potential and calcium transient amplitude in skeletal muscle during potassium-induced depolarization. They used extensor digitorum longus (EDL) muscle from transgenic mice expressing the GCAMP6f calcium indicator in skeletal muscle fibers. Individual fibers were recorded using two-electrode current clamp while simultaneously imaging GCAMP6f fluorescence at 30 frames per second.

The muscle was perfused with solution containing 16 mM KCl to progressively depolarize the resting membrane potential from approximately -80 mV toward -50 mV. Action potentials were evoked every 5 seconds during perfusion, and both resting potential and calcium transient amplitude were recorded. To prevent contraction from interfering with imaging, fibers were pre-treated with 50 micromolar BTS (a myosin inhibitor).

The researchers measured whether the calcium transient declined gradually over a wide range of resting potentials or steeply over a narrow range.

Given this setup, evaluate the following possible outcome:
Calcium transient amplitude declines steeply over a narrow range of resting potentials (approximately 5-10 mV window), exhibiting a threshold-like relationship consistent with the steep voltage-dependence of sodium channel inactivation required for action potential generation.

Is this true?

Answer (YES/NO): NO